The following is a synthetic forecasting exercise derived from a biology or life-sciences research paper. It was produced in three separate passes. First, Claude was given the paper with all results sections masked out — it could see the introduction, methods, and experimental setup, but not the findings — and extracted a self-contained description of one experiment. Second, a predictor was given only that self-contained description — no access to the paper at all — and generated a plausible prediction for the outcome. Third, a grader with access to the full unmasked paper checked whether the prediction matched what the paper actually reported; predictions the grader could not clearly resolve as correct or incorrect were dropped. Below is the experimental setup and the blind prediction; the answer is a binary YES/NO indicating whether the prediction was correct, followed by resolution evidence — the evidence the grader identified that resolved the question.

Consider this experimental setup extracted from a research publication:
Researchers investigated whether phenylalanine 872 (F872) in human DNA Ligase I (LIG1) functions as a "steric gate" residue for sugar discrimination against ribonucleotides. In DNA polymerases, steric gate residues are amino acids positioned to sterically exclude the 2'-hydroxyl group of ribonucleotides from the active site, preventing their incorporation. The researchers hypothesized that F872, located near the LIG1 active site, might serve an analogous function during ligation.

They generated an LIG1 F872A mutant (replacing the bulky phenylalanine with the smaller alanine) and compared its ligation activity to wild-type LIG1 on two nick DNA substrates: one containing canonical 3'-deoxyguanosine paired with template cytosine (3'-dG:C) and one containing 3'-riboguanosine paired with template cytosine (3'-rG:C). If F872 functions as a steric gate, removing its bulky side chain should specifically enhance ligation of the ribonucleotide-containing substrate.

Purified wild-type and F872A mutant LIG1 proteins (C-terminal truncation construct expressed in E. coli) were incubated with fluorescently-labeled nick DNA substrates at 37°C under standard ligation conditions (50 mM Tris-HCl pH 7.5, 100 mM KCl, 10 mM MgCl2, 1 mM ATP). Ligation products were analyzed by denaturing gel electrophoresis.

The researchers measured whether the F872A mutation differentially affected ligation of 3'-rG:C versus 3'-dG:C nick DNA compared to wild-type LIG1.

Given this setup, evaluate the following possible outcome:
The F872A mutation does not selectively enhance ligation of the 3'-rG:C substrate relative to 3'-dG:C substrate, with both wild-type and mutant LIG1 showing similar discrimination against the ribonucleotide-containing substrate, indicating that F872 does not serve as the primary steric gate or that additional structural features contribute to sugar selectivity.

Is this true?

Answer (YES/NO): NO